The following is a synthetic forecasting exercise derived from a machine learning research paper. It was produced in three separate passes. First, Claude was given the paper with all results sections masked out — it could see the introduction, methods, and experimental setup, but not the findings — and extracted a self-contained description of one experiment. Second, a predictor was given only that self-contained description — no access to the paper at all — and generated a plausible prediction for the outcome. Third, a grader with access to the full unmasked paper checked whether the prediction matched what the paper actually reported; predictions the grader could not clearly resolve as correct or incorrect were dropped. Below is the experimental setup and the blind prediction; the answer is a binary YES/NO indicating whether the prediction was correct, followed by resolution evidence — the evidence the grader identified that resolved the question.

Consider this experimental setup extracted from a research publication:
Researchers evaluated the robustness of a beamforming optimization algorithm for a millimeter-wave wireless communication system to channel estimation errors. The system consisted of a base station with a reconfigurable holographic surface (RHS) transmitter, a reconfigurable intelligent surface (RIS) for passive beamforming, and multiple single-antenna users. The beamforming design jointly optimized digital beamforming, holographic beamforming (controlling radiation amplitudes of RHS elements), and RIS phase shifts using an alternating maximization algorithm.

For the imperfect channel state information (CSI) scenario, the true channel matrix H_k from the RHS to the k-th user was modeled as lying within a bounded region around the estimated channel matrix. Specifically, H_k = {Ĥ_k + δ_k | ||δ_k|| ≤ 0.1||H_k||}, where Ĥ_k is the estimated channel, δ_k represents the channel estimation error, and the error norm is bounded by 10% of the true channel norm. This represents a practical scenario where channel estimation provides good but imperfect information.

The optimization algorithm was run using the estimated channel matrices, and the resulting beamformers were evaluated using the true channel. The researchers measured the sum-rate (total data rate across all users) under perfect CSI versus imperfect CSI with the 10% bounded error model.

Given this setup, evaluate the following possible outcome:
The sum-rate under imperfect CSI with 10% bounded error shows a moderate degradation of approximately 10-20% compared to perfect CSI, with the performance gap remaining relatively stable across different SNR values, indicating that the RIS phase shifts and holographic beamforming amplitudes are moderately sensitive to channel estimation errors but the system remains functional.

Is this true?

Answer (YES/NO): NO